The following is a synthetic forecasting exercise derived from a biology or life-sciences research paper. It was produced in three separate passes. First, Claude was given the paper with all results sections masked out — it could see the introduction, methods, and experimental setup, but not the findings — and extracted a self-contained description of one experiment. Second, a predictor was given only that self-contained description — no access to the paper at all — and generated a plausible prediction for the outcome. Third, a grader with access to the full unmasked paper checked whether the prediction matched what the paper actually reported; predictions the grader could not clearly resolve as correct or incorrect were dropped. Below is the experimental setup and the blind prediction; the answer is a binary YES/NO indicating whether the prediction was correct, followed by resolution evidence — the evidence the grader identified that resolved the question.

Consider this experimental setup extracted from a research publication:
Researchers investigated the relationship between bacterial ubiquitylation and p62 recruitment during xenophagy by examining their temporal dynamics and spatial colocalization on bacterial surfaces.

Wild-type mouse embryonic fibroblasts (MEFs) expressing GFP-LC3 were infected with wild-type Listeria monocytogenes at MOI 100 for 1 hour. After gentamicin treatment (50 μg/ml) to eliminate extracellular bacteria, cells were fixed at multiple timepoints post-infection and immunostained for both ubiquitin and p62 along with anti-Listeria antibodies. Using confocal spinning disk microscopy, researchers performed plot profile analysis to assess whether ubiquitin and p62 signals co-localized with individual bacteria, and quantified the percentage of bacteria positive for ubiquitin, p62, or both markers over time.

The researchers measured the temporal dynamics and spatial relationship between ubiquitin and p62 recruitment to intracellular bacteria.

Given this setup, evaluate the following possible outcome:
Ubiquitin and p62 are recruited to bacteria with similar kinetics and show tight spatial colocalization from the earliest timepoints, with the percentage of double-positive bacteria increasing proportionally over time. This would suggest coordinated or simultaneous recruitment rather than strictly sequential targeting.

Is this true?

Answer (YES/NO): NO